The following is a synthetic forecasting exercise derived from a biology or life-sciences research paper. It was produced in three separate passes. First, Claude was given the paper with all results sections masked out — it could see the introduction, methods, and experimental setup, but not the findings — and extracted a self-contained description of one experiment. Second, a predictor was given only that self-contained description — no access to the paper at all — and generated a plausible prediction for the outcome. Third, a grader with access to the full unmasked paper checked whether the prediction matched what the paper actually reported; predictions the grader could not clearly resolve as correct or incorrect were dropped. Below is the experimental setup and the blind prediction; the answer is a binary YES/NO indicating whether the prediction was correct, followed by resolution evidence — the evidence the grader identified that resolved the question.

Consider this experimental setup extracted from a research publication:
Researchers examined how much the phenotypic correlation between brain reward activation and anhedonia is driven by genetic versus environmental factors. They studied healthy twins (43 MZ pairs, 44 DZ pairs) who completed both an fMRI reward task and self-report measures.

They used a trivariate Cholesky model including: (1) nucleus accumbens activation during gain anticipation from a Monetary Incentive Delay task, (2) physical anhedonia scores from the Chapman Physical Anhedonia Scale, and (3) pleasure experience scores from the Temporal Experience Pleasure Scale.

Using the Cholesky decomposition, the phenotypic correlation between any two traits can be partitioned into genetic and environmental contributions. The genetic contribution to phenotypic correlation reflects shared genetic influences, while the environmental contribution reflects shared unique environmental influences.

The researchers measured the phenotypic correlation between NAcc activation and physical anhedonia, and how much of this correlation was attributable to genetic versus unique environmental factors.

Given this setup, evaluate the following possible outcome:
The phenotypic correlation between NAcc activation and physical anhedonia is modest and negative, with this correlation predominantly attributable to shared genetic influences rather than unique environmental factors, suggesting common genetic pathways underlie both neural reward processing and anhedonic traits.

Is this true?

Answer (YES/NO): YES